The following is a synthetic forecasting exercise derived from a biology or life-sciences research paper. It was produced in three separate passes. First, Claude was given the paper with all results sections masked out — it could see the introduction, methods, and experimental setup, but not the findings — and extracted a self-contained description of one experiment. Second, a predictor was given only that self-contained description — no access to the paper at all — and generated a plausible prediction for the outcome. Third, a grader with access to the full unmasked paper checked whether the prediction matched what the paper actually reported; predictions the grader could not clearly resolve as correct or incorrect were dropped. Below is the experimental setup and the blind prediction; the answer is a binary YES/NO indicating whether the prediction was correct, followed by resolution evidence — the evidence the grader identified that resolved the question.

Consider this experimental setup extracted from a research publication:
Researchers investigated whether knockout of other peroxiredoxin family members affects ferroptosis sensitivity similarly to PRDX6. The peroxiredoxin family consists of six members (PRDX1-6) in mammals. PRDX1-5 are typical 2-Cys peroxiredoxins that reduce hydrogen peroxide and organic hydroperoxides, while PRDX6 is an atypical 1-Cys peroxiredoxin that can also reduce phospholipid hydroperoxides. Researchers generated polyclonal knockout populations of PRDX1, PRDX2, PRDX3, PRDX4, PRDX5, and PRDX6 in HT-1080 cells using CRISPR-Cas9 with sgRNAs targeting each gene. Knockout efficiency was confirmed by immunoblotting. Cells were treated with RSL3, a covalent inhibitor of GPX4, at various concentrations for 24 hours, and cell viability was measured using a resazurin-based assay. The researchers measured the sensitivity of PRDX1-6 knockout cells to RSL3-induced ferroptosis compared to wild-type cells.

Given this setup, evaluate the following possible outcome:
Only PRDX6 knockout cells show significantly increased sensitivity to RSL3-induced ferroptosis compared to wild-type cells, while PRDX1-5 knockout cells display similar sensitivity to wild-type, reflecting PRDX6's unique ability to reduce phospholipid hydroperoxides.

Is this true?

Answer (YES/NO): NO